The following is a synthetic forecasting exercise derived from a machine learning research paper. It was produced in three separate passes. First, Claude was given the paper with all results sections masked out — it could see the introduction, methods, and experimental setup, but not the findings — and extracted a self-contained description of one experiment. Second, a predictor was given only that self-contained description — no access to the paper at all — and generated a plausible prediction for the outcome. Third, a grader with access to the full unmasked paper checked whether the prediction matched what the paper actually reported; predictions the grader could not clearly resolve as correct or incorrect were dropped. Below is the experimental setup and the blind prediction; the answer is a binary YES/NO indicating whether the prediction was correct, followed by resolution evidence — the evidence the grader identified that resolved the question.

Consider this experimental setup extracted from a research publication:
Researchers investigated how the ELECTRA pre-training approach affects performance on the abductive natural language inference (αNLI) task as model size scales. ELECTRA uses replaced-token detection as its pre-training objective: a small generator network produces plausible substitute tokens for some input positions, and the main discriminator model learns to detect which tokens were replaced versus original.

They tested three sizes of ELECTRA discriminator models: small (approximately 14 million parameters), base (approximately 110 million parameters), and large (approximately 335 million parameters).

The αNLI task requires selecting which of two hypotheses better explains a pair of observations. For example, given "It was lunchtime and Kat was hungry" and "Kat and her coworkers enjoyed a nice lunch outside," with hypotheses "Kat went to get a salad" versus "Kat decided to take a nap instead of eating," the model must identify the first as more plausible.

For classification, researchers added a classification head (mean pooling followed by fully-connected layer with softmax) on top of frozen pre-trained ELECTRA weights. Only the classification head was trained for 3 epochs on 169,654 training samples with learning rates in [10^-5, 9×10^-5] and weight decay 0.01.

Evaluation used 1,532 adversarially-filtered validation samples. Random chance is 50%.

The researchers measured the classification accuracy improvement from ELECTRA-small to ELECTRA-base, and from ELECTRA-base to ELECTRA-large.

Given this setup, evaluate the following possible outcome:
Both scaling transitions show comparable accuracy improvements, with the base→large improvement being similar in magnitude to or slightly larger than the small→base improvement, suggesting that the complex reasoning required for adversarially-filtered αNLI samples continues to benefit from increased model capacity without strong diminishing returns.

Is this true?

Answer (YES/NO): NO